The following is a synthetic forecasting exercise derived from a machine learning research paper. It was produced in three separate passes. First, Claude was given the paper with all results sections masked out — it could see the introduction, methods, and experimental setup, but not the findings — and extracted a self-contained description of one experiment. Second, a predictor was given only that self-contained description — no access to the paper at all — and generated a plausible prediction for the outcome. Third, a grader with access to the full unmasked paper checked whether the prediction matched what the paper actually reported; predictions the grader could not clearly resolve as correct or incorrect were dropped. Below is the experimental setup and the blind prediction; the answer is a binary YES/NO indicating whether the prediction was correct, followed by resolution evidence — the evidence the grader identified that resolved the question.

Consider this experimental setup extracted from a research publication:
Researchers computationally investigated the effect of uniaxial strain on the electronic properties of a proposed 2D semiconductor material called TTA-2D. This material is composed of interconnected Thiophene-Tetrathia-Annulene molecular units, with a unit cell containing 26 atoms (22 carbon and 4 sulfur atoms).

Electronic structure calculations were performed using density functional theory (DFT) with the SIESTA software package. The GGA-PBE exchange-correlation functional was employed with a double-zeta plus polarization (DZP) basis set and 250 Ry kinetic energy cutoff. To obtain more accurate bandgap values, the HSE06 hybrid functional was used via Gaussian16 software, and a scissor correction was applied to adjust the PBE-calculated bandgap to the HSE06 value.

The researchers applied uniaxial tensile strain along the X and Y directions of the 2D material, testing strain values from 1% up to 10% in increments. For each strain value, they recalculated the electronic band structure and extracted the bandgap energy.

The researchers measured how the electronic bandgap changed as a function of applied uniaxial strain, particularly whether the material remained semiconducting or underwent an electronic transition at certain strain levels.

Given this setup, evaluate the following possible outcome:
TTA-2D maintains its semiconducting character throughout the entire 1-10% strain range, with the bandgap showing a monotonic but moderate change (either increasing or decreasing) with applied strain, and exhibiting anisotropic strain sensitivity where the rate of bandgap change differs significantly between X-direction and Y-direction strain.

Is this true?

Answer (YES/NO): NO